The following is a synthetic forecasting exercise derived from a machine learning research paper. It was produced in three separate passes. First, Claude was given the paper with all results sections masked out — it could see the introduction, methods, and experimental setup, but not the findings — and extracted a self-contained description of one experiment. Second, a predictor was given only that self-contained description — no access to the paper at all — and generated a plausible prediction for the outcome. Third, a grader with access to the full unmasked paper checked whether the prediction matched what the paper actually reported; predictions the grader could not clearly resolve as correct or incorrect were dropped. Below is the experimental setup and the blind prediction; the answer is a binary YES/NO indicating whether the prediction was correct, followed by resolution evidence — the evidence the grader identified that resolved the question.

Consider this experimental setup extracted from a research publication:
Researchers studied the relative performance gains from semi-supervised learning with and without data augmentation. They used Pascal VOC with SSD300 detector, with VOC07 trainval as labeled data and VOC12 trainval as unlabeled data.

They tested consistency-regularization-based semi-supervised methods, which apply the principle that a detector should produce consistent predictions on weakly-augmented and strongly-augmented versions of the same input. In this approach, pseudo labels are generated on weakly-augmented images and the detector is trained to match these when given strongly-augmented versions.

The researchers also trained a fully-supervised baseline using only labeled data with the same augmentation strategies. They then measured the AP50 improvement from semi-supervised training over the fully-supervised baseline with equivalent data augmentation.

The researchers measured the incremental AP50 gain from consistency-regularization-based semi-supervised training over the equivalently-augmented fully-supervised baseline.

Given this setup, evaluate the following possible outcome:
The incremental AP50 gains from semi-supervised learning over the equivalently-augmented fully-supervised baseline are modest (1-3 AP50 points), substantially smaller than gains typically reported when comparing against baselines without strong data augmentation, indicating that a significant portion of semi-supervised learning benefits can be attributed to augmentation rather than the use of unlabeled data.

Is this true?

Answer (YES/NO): NO